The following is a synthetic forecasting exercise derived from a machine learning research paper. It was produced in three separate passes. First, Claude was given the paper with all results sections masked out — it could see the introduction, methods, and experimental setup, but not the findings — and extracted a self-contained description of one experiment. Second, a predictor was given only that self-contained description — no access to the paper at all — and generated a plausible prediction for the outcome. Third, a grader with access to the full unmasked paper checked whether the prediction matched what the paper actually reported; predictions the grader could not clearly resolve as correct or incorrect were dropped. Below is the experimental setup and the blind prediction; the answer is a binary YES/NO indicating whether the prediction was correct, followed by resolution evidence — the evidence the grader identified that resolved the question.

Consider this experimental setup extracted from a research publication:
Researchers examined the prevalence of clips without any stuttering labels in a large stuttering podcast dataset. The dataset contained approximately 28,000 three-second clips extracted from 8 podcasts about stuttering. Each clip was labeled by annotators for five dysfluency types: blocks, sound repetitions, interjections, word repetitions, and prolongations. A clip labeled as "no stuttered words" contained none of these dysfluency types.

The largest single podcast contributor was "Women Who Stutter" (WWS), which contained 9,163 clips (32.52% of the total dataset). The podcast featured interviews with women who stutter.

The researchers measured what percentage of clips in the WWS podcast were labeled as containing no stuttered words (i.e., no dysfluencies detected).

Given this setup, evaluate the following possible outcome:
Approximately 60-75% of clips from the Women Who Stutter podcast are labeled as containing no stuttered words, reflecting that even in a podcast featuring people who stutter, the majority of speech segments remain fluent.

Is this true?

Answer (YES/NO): NO